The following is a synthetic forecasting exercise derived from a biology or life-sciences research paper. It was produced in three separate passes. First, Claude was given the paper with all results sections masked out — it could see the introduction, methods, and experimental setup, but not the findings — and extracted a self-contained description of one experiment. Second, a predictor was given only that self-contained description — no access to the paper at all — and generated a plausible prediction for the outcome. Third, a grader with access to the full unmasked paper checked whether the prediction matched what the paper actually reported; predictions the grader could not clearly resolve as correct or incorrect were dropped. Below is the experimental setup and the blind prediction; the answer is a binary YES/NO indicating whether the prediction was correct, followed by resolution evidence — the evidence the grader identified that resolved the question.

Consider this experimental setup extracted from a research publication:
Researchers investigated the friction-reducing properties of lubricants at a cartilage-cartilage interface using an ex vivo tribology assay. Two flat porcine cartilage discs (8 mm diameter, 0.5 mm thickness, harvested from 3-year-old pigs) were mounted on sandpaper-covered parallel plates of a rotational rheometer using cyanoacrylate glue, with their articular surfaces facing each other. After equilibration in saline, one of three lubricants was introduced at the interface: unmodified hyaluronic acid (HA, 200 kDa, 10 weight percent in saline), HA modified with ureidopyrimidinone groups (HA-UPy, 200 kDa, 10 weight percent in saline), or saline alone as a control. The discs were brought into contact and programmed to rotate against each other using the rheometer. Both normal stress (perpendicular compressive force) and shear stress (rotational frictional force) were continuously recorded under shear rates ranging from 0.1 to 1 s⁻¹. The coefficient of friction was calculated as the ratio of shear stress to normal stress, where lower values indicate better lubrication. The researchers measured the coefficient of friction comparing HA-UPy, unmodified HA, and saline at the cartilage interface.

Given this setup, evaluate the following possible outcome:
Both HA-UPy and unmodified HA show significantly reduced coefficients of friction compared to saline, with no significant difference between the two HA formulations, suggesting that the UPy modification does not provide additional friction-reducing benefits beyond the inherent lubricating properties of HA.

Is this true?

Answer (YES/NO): NO